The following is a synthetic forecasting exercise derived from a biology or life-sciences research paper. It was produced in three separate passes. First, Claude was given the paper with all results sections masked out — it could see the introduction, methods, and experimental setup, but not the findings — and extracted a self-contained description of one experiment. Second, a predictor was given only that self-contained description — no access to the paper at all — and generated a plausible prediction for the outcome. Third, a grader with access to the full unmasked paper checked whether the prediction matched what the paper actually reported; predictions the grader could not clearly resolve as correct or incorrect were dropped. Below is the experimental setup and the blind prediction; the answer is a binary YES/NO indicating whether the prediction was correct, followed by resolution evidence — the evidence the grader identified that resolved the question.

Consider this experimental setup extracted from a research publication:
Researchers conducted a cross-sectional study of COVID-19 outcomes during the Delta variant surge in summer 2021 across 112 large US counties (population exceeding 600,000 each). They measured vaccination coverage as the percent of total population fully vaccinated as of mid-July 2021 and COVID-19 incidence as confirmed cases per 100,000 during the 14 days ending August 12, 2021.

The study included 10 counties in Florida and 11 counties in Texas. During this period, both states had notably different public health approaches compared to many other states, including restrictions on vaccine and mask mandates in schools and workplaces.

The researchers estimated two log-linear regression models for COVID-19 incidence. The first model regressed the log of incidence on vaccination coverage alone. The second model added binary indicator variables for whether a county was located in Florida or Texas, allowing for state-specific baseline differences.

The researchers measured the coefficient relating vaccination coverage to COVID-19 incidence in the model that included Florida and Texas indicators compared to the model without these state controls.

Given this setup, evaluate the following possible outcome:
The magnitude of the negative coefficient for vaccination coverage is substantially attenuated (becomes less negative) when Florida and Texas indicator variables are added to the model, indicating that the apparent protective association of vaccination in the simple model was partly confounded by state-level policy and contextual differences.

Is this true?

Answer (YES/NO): NO